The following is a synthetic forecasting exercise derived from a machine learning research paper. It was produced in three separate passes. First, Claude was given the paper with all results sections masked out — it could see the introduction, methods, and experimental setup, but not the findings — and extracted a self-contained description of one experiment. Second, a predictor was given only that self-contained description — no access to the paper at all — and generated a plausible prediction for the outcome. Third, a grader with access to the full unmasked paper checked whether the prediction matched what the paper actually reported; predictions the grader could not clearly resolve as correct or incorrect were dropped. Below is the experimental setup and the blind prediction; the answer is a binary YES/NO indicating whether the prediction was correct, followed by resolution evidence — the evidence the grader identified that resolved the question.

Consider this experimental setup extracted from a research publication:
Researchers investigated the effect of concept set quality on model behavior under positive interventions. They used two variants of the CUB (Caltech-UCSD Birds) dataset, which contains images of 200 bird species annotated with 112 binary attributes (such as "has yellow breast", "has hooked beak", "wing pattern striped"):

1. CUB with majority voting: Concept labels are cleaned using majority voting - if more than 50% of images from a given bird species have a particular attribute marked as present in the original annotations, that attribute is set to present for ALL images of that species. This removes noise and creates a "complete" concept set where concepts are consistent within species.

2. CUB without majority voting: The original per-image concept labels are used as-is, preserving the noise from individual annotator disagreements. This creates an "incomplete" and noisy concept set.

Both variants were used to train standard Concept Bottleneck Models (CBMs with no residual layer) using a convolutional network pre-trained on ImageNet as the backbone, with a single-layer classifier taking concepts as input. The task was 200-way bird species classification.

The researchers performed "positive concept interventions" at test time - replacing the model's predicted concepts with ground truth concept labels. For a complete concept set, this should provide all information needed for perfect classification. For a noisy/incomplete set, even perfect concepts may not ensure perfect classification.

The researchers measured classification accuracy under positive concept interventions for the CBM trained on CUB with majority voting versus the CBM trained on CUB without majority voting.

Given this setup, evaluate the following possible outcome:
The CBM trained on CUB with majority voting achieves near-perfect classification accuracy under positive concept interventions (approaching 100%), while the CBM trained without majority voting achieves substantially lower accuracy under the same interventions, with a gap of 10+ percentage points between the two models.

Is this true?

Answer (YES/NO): YES